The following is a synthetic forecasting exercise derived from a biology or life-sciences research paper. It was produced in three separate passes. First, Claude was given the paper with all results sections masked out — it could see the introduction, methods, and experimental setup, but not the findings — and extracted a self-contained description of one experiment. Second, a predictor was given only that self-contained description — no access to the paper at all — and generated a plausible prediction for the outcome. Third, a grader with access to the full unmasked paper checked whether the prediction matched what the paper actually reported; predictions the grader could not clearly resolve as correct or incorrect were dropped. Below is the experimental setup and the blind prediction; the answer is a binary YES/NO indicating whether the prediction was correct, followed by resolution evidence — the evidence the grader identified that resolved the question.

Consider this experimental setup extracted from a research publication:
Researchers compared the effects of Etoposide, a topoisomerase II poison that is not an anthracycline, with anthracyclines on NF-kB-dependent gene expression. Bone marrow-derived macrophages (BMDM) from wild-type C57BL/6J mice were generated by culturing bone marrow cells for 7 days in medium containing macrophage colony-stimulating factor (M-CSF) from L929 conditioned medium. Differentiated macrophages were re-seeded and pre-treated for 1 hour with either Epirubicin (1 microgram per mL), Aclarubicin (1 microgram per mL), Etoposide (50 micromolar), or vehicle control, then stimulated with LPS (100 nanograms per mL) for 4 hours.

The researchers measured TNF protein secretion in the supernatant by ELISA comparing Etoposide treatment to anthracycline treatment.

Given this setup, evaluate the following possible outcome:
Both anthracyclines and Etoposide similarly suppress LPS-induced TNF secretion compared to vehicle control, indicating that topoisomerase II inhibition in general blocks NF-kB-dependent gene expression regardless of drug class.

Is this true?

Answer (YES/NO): NO